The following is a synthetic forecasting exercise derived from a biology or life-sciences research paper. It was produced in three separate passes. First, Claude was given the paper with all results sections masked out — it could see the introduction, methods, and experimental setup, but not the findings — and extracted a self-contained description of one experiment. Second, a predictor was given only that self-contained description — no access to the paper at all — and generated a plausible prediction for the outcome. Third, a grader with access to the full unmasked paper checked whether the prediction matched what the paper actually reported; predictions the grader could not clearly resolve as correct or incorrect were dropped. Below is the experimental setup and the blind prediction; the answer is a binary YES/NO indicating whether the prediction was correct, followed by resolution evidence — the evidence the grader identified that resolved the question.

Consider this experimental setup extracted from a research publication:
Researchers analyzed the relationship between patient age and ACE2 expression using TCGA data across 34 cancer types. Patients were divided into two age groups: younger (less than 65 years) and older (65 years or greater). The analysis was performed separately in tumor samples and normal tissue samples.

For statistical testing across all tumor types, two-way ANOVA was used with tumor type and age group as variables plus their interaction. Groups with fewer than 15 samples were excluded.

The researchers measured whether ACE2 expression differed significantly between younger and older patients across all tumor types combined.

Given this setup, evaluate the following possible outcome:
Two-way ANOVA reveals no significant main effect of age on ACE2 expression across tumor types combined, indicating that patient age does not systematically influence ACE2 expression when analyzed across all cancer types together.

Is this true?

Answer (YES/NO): YES